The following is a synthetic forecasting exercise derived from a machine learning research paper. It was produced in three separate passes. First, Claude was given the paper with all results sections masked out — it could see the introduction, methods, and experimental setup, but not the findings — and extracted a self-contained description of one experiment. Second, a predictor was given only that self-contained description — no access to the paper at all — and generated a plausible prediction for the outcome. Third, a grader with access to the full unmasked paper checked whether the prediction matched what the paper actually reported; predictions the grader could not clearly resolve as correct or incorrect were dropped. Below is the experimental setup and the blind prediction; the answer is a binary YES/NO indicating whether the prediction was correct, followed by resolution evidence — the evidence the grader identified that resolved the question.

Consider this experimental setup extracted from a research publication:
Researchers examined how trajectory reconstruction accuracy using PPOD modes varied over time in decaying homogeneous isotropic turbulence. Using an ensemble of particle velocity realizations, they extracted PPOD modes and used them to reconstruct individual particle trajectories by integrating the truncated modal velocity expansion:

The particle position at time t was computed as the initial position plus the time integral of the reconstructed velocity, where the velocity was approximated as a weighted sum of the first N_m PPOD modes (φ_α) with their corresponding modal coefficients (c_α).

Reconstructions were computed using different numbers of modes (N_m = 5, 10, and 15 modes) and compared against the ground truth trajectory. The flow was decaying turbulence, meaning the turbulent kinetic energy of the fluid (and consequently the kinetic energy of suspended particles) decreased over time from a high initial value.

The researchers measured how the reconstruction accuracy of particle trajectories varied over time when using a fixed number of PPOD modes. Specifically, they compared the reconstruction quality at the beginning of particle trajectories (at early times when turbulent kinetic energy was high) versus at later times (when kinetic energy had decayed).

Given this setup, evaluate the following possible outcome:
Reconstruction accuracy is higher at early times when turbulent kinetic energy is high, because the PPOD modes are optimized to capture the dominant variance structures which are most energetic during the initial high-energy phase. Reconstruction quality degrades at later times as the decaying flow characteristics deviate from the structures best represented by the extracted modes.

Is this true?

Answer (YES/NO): YES